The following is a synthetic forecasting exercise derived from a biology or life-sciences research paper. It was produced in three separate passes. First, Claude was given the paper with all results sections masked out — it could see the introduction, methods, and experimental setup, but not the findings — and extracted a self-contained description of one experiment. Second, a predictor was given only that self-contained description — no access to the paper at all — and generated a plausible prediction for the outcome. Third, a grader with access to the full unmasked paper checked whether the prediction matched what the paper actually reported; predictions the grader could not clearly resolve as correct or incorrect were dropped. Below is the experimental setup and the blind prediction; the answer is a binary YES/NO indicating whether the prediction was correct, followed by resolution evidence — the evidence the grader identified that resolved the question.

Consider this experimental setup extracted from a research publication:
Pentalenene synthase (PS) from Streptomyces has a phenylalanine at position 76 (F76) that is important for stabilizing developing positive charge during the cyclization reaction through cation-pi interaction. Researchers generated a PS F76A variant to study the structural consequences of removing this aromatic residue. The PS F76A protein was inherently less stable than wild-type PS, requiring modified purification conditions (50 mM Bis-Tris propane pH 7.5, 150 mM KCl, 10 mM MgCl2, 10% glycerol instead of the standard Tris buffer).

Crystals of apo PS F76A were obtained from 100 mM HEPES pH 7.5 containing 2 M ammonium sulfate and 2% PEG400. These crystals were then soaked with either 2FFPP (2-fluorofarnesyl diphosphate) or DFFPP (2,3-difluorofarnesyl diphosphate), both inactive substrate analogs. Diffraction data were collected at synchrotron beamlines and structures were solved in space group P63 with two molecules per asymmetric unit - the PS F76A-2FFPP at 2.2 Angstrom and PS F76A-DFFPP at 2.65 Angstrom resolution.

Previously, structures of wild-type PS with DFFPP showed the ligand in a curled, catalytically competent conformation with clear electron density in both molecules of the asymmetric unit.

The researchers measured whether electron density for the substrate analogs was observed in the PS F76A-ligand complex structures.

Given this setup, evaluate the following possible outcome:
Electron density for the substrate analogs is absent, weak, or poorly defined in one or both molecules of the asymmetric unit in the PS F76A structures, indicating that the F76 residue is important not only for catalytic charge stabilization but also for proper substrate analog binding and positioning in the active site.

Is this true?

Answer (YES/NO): YES